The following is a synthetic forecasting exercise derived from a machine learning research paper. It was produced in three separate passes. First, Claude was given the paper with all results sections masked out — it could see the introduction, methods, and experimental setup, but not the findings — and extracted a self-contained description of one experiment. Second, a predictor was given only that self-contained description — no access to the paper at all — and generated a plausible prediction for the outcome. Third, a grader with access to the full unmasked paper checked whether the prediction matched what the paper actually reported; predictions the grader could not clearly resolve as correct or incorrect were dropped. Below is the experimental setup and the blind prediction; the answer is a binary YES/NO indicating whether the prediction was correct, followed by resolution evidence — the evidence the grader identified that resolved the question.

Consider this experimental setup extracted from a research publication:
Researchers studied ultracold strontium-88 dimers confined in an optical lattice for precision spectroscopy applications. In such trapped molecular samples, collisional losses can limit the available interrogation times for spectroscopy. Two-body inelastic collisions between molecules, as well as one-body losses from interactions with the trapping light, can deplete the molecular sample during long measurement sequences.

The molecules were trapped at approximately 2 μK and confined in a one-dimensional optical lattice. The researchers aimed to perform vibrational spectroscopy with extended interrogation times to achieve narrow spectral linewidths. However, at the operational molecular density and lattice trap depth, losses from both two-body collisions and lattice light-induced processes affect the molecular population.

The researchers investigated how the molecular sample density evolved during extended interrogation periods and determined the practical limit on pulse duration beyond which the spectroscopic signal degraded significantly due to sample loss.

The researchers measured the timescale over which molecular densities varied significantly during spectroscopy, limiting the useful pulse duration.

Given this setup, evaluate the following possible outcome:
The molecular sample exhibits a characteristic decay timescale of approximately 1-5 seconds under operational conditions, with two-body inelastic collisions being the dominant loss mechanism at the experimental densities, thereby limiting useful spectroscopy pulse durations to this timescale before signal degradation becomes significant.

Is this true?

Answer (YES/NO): NO